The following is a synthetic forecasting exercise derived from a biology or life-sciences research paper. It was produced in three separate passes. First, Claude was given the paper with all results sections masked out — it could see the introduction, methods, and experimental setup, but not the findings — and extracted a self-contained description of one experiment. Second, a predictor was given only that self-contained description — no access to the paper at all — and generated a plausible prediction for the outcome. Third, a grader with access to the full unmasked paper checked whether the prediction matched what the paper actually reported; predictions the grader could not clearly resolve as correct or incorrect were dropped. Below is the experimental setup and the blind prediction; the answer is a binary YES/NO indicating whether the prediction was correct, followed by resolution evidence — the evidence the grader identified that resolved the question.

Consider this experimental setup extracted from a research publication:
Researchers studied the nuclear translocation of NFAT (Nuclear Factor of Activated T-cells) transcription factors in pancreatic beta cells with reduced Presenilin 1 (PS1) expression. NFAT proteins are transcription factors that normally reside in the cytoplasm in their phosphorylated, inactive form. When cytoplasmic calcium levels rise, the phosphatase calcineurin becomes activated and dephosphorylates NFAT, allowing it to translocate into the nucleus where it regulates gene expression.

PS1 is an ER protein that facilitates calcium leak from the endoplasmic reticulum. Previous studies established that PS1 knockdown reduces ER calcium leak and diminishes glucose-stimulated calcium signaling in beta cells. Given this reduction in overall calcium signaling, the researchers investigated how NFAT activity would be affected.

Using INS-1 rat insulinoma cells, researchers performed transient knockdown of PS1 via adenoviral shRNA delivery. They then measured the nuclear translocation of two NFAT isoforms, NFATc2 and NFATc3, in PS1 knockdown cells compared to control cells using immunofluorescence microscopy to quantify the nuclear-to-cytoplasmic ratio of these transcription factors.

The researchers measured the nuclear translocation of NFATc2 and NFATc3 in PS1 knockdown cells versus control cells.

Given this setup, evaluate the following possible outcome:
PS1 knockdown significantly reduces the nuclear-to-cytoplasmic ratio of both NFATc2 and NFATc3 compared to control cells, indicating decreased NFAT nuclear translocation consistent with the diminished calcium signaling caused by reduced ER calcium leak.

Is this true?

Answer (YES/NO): NO